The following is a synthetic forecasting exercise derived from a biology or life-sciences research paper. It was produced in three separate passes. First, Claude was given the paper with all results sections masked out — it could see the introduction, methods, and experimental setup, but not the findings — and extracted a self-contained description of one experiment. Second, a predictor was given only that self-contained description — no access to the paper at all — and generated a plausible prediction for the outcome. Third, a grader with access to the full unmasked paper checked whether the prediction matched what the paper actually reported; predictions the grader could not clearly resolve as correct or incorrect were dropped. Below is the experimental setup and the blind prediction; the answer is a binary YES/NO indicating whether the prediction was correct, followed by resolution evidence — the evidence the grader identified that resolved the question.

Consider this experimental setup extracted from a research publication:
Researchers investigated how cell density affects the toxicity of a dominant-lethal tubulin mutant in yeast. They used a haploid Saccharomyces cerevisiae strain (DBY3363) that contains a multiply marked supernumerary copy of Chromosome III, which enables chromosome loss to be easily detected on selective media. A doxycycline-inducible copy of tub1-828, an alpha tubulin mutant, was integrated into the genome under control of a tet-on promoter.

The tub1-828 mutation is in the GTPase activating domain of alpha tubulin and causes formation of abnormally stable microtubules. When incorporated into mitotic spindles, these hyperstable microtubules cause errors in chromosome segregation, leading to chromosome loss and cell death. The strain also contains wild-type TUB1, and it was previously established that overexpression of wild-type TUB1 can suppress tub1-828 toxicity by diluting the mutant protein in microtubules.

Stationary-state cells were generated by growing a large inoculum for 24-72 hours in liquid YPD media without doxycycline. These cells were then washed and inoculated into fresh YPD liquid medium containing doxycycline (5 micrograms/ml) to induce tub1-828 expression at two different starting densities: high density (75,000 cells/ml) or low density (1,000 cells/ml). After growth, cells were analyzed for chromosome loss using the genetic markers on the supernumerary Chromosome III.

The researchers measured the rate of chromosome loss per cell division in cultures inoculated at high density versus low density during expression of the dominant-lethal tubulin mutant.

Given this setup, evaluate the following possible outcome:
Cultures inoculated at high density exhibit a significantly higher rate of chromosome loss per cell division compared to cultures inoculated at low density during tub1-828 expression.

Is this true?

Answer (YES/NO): NO